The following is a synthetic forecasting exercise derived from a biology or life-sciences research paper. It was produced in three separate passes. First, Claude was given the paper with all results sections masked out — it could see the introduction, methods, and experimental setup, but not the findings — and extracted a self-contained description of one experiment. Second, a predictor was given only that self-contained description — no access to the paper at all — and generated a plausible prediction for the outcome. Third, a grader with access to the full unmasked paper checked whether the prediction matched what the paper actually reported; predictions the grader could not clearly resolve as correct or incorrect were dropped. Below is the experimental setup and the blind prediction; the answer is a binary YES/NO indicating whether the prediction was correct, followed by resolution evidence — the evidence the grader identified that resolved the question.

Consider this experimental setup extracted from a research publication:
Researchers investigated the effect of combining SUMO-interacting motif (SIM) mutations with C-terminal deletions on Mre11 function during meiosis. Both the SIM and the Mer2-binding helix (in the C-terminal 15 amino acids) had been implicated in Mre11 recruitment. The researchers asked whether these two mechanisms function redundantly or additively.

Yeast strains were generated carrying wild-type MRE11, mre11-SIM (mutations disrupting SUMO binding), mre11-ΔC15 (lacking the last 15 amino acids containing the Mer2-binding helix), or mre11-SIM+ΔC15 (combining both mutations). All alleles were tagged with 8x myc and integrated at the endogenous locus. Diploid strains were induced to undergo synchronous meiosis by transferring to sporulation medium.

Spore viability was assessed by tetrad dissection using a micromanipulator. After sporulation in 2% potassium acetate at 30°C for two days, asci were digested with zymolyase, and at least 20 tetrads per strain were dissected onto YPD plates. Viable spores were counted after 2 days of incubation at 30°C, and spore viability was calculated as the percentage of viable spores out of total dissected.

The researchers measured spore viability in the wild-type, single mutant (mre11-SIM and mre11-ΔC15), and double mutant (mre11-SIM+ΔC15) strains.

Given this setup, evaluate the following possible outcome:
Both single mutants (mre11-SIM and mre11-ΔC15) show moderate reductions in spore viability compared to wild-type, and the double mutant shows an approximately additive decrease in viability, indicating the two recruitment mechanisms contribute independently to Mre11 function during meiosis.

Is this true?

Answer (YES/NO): NO